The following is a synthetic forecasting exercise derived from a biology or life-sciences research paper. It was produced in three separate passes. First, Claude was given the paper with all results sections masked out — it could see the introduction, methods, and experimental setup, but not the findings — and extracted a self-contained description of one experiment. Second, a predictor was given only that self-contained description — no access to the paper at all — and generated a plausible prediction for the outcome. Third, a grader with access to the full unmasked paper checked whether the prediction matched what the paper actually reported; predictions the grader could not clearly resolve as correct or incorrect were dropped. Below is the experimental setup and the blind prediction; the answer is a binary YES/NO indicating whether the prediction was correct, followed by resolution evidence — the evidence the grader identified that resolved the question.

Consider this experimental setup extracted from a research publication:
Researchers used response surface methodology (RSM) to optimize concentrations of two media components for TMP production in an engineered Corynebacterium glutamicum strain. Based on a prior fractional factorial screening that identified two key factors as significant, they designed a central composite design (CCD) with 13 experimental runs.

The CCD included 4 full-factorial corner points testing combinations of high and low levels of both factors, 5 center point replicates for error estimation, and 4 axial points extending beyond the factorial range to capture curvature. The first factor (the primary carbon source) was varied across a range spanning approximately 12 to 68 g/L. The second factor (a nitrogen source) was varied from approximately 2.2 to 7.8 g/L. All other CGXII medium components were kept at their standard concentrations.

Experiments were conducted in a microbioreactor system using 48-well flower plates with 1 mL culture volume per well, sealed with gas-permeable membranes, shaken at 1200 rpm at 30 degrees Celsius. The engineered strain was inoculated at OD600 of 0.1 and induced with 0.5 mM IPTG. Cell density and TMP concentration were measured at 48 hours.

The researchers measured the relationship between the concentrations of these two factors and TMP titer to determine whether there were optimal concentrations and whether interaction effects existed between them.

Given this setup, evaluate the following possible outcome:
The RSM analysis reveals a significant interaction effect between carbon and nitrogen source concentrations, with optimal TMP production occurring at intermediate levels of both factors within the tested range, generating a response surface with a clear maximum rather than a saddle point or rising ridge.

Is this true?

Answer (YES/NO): NO